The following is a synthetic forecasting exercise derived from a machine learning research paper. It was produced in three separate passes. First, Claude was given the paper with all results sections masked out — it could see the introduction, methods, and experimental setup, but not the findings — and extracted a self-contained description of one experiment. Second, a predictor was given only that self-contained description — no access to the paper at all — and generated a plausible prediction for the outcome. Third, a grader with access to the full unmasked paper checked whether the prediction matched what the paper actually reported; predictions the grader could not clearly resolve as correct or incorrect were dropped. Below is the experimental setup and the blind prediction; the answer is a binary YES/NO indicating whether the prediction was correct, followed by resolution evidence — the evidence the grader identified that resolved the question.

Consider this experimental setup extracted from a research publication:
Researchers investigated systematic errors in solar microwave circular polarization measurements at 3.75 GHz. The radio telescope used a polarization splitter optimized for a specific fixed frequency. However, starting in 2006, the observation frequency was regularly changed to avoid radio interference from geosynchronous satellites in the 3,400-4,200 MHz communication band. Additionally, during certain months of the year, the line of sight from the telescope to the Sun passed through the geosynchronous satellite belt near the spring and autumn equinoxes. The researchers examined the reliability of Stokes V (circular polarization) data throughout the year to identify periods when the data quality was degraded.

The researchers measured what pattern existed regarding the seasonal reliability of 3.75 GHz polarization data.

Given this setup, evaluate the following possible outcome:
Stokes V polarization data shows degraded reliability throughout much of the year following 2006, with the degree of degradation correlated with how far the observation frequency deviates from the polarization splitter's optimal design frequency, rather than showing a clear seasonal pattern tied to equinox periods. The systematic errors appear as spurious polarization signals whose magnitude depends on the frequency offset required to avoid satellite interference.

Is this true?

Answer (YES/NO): NO